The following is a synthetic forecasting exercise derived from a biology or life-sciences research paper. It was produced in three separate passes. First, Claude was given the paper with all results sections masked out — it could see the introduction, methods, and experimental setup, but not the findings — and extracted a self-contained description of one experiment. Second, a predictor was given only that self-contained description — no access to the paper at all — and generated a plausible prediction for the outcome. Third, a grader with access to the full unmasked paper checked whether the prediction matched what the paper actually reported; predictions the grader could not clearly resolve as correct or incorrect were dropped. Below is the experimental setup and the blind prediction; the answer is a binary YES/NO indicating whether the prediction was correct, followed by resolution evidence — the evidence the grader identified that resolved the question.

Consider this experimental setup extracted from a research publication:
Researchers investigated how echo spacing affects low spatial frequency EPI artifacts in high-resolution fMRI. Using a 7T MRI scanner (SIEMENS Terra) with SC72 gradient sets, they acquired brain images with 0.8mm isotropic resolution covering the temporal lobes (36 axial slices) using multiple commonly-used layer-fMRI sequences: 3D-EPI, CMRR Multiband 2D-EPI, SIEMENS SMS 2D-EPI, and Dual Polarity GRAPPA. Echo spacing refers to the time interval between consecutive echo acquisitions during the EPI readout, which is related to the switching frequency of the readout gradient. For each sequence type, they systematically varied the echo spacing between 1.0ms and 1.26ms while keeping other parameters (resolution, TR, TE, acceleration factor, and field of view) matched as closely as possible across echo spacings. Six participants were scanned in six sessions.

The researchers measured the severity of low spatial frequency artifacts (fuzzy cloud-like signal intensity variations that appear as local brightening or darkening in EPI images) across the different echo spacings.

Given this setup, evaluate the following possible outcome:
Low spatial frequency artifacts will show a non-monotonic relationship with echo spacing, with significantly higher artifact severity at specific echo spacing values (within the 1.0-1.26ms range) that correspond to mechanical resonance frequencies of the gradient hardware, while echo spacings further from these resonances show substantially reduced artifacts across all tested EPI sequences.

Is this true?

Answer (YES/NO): YES